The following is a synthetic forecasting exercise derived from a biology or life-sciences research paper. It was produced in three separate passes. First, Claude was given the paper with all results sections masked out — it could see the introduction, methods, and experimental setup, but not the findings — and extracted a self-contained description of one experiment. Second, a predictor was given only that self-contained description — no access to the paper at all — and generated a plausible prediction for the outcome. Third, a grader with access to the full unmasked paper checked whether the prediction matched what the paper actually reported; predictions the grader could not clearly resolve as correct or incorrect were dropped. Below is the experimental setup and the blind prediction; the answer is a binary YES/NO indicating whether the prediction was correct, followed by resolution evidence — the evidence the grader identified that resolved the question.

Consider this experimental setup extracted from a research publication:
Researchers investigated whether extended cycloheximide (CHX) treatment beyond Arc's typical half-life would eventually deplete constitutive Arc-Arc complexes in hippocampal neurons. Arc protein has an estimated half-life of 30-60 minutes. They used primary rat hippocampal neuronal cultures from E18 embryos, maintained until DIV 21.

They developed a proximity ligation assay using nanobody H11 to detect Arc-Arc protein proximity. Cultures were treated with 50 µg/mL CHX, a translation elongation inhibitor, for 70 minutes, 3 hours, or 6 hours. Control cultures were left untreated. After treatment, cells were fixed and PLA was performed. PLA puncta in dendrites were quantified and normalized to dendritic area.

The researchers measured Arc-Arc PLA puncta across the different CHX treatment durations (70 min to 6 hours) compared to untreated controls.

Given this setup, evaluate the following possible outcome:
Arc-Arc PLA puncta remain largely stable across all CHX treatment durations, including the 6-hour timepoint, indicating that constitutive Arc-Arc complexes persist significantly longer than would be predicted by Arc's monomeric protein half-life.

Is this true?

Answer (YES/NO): YES